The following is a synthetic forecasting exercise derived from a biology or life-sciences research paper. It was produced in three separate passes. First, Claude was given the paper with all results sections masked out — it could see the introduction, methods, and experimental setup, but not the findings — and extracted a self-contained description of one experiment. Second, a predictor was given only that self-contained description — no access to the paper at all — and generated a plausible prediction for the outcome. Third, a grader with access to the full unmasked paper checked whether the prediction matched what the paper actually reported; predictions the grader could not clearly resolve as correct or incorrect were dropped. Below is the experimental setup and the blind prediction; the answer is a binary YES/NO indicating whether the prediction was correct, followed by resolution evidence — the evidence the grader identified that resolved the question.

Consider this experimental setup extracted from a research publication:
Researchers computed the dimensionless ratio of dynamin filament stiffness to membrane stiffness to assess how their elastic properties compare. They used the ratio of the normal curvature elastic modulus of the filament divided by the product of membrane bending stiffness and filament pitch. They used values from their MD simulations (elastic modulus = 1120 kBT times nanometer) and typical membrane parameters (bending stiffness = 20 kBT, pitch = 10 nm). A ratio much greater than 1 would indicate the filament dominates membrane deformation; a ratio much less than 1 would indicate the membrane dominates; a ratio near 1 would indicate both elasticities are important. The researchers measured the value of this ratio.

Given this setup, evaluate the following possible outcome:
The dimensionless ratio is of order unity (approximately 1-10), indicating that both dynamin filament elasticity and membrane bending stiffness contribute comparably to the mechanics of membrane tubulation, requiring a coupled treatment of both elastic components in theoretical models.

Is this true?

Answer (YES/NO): YES